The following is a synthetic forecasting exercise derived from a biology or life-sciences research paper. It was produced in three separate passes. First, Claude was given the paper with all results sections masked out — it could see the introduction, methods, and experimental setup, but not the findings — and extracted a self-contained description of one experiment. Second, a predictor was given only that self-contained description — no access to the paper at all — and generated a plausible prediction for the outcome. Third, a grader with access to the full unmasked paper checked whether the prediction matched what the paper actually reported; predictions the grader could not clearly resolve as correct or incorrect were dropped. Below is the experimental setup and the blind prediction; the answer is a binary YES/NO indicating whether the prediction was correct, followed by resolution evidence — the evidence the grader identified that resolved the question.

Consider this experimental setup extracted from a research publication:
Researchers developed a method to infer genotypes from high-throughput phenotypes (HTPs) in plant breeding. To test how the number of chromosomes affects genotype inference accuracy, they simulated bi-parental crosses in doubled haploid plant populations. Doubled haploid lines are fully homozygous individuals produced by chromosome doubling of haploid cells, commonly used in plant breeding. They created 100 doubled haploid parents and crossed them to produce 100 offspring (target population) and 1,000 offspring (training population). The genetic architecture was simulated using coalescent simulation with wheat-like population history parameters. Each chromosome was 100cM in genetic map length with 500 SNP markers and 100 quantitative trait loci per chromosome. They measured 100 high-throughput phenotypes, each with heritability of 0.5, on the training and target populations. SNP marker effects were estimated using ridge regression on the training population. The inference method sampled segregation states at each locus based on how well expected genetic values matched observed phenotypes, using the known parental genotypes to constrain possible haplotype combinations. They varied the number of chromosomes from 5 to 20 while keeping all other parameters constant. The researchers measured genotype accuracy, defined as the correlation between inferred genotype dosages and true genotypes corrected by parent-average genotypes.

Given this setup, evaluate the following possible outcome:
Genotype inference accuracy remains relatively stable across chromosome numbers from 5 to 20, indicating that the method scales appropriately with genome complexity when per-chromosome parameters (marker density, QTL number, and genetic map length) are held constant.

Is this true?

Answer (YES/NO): NO